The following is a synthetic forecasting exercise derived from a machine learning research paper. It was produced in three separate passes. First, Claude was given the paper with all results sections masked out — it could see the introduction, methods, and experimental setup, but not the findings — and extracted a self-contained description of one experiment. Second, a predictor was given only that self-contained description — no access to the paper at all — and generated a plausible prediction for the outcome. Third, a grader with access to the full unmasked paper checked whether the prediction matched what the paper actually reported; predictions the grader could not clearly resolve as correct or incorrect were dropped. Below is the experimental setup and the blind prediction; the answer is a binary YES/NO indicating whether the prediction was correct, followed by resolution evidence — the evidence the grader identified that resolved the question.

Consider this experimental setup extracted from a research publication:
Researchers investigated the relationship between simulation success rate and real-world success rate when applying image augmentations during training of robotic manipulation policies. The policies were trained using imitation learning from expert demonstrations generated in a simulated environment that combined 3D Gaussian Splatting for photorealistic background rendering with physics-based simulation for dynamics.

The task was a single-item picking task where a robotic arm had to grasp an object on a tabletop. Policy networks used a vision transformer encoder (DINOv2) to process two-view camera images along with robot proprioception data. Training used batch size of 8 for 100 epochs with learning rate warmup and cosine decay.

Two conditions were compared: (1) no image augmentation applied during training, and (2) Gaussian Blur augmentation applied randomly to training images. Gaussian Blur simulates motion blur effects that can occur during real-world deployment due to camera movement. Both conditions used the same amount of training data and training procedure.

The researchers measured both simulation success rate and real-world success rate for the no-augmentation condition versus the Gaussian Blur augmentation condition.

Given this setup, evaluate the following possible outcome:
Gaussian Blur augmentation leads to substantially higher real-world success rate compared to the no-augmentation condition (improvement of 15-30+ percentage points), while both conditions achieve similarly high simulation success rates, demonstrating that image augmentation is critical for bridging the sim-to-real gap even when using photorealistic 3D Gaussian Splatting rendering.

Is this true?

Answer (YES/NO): NO